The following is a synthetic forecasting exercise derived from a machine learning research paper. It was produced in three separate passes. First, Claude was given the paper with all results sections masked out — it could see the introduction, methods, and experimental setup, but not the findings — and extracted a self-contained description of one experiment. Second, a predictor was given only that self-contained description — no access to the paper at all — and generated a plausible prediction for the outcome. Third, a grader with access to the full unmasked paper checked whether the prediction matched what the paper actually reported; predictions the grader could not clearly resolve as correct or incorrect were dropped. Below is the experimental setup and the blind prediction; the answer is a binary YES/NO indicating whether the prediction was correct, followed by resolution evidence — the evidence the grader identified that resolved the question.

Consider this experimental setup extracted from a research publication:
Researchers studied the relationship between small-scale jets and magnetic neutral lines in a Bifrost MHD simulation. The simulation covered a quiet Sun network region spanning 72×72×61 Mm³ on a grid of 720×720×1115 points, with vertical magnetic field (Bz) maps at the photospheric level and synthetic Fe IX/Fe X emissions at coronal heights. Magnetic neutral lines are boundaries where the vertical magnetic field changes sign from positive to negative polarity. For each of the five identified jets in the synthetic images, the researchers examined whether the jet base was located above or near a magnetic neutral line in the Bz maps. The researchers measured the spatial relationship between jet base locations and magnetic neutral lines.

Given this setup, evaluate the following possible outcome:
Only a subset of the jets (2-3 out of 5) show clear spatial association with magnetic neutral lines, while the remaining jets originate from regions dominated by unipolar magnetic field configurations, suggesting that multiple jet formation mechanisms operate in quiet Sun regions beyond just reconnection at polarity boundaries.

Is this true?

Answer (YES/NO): NO